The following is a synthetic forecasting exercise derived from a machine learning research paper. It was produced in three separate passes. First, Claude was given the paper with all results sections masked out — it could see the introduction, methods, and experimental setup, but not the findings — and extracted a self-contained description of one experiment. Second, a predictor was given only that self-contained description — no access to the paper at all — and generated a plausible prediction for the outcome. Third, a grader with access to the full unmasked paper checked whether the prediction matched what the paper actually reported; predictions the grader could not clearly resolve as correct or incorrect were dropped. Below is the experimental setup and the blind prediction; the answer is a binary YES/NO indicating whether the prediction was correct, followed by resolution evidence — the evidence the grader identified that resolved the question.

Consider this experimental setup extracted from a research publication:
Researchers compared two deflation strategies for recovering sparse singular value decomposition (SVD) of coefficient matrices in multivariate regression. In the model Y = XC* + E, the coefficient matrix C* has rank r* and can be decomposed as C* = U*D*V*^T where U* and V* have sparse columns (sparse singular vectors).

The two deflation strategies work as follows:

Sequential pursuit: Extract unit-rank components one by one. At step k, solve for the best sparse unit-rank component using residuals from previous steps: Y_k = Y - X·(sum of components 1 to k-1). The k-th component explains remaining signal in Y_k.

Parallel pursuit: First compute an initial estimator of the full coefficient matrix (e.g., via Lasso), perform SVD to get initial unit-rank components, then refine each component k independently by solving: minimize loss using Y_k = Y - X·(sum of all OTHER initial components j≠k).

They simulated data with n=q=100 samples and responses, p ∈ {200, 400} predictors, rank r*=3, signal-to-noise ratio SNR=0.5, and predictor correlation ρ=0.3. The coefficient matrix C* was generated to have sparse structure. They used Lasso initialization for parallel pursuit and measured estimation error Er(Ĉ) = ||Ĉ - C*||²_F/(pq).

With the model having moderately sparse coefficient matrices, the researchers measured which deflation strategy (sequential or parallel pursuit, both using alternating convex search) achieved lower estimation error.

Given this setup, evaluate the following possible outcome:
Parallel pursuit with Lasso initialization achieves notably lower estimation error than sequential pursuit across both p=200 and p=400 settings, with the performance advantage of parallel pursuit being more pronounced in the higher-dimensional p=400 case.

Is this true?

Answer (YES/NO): NO